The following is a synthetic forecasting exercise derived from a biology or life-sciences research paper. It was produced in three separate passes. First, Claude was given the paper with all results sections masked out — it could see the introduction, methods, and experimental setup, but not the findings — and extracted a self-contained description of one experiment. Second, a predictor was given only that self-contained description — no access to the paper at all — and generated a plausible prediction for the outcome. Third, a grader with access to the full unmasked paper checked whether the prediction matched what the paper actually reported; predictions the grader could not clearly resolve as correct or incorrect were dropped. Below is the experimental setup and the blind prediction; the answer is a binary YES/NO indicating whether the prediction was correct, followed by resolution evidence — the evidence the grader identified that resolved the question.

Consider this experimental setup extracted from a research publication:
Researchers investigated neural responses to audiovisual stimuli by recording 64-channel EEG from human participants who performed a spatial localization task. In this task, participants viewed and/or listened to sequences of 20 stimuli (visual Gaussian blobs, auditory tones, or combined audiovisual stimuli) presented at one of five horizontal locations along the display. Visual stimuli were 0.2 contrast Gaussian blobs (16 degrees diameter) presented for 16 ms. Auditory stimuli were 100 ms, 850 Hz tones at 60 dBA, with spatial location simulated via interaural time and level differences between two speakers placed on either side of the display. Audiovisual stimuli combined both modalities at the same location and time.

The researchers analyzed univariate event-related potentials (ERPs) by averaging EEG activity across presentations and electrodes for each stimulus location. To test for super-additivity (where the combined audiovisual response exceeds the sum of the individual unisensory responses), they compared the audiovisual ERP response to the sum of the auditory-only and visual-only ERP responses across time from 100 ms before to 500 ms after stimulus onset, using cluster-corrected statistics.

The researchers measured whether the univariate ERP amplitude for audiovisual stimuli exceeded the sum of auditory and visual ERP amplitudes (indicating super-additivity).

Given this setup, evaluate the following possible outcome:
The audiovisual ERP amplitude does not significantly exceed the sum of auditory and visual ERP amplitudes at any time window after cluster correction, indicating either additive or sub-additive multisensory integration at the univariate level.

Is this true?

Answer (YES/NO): YES